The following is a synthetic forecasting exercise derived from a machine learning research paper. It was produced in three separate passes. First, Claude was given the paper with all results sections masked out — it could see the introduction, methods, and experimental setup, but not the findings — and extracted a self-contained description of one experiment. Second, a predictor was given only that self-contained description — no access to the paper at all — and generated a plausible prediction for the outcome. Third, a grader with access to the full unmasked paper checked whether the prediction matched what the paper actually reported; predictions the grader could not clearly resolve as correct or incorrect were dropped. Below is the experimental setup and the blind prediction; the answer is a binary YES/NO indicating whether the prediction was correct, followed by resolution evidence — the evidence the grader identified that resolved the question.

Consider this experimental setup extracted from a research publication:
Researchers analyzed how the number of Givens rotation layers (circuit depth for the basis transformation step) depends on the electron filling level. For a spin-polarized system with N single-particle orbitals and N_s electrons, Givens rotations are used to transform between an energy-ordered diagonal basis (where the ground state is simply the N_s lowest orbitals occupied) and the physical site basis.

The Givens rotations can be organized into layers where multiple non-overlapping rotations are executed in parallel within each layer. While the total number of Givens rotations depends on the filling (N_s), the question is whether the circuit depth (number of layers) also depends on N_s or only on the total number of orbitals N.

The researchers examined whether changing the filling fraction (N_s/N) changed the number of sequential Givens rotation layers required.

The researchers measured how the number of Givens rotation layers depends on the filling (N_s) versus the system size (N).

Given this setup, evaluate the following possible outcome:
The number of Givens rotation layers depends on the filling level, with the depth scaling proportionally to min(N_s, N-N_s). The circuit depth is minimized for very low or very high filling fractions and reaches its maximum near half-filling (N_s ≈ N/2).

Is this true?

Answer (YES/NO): NO